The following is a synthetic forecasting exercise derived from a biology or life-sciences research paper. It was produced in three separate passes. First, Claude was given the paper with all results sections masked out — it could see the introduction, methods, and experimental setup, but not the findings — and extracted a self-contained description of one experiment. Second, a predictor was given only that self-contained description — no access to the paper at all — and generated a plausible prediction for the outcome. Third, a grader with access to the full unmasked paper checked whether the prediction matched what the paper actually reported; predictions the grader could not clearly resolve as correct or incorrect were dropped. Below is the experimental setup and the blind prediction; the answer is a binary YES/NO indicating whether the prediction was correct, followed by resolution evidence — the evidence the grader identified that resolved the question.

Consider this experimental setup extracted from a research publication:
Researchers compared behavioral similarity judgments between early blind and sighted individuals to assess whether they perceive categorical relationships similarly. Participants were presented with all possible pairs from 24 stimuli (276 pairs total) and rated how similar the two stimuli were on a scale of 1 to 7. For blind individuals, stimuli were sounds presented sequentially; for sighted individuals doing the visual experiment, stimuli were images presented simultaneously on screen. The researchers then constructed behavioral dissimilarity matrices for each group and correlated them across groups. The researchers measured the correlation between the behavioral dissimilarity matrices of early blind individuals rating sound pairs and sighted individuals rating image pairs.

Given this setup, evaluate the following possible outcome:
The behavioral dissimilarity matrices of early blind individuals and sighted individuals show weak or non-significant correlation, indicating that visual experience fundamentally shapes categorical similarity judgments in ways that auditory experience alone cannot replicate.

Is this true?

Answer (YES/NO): NO